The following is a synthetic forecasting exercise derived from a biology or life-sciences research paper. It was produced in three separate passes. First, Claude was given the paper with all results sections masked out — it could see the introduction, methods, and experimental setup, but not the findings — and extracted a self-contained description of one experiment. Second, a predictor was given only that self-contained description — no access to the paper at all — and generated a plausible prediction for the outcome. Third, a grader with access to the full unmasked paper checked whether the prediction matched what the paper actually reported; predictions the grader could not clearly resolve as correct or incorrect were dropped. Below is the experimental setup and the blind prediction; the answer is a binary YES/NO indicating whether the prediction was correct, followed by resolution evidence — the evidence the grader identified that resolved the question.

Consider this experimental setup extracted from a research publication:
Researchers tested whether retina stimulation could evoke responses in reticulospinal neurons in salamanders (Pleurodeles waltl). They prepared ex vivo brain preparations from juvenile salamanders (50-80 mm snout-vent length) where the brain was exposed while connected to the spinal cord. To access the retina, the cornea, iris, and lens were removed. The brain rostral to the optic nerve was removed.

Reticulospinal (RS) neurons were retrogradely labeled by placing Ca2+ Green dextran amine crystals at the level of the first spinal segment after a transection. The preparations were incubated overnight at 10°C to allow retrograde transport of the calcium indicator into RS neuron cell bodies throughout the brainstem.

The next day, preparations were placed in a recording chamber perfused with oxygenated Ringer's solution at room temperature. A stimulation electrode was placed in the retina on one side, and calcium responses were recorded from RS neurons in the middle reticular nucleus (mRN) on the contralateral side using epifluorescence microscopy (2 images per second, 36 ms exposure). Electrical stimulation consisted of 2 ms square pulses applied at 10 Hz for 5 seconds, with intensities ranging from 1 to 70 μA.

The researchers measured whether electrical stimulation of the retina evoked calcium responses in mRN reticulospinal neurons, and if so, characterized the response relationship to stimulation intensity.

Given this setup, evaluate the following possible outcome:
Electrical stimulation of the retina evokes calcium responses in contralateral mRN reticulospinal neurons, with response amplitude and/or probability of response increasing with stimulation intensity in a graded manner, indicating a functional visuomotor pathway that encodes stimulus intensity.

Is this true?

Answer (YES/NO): YES